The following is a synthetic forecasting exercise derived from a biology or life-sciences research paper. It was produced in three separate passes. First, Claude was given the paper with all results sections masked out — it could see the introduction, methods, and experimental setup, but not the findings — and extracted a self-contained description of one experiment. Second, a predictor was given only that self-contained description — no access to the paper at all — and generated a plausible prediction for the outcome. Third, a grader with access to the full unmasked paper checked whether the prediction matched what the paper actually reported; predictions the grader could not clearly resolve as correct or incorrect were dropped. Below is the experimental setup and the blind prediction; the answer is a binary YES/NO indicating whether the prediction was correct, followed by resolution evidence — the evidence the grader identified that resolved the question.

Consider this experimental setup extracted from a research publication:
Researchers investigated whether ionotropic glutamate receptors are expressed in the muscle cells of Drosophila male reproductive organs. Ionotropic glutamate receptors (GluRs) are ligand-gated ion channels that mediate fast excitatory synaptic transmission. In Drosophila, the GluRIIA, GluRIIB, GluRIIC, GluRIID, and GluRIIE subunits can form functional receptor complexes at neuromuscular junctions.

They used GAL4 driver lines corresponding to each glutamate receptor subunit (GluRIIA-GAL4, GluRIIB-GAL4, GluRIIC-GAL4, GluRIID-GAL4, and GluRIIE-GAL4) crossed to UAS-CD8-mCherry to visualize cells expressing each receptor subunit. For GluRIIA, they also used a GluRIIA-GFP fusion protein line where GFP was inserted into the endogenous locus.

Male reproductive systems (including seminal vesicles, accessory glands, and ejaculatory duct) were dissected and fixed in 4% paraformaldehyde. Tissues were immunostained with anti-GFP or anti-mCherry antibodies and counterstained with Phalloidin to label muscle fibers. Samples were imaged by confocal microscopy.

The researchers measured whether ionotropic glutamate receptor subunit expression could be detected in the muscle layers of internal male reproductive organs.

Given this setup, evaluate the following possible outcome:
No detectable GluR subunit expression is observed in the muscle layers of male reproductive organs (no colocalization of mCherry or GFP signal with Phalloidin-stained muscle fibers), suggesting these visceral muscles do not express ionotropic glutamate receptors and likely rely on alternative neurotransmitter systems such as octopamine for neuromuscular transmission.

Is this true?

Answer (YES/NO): NO